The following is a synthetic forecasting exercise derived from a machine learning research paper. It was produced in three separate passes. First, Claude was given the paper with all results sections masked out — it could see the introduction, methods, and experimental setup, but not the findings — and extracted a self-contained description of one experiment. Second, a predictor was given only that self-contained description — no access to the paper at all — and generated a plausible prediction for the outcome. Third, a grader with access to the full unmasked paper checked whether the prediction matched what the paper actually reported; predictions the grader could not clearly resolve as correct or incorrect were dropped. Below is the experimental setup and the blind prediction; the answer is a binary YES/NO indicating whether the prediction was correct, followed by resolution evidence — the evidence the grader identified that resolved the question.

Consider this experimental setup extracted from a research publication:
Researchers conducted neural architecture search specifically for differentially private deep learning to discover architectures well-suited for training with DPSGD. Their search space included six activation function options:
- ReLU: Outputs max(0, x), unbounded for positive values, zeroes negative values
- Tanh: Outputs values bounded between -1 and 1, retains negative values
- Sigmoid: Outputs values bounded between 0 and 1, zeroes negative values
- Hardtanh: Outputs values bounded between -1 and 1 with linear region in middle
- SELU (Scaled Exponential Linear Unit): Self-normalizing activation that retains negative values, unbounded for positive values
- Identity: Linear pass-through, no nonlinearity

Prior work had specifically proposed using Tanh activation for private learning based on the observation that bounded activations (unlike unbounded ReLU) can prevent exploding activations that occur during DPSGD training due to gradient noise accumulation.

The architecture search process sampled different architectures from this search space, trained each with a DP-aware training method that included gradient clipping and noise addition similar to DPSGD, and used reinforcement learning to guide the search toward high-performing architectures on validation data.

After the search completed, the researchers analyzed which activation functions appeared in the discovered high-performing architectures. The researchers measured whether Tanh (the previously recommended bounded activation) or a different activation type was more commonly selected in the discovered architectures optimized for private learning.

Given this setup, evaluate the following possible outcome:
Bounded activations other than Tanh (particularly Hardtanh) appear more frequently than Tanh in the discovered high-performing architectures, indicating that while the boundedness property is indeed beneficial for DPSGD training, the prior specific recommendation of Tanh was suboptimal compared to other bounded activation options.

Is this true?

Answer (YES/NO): NO